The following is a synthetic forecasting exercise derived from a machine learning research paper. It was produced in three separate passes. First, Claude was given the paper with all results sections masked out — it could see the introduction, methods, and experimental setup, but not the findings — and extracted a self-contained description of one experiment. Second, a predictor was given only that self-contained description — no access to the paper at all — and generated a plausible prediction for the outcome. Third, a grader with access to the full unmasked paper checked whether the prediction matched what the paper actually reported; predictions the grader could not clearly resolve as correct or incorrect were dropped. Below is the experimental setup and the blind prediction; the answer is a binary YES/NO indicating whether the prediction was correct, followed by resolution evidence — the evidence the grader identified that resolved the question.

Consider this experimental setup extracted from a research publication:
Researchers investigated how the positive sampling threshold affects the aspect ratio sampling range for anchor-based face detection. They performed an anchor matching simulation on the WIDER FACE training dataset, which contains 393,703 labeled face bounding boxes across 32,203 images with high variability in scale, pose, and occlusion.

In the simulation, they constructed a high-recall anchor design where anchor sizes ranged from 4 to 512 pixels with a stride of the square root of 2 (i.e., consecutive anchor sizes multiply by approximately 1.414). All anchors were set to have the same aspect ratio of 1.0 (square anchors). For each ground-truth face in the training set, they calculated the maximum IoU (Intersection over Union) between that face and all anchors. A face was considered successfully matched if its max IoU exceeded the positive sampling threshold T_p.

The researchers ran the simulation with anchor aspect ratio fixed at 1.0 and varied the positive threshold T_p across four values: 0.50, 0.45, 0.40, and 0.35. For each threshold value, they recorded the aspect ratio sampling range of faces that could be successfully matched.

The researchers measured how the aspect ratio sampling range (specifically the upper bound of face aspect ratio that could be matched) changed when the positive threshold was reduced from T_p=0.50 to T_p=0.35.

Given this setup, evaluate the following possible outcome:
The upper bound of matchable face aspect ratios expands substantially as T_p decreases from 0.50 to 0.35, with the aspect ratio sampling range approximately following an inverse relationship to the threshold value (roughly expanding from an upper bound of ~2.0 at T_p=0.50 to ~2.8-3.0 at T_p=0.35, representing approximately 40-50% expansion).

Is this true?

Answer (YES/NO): NO